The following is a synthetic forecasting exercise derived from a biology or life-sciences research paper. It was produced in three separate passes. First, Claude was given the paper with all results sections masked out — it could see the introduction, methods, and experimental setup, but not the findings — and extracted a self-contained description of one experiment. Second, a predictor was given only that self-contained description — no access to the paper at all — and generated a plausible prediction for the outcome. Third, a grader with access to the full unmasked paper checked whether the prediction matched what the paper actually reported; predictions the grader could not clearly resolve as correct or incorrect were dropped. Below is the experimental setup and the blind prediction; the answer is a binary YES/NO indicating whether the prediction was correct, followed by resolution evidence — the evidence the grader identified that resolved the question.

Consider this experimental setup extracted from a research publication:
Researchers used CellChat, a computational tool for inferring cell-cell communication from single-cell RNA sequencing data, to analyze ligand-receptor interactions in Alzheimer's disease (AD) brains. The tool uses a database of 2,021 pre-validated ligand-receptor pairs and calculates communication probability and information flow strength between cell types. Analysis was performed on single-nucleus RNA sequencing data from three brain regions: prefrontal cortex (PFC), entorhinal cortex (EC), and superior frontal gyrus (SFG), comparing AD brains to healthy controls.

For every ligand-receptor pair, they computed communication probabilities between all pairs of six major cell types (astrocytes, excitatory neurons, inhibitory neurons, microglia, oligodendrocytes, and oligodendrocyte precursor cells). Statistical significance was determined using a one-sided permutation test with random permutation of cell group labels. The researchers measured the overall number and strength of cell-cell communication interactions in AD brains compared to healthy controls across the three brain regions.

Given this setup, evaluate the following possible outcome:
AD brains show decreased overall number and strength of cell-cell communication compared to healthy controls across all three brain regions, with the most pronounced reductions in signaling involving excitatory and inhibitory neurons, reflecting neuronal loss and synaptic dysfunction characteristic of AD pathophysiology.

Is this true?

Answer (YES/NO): NO